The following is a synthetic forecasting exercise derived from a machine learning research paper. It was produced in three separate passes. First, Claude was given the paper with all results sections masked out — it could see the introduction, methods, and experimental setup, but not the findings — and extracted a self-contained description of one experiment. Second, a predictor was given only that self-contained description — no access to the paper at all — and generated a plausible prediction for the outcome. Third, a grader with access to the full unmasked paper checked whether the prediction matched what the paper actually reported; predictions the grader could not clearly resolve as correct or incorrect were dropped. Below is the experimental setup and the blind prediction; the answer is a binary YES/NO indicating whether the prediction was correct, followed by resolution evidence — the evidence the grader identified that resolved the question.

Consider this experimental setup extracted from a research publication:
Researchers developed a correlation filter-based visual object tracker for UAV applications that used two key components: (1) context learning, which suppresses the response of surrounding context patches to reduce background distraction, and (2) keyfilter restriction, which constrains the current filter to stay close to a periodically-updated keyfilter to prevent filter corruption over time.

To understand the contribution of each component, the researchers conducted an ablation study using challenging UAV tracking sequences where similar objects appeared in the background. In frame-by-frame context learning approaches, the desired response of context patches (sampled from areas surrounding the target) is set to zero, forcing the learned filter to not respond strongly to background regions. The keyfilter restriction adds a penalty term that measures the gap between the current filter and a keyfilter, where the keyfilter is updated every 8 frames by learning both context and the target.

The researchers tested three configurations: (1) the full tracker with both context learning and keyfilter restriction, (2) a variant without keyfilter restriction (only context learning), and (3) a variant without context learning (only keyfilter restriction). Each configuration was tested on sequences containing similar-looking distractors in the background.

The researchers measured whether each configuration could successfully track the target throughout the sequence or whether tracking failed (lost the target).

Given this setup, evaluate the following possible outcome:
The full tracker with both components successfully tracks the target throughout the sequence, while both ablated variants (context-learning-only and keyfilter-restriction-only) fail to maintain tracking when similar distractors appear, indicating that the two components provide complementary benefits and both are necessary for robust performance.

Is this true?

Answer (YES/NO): YES